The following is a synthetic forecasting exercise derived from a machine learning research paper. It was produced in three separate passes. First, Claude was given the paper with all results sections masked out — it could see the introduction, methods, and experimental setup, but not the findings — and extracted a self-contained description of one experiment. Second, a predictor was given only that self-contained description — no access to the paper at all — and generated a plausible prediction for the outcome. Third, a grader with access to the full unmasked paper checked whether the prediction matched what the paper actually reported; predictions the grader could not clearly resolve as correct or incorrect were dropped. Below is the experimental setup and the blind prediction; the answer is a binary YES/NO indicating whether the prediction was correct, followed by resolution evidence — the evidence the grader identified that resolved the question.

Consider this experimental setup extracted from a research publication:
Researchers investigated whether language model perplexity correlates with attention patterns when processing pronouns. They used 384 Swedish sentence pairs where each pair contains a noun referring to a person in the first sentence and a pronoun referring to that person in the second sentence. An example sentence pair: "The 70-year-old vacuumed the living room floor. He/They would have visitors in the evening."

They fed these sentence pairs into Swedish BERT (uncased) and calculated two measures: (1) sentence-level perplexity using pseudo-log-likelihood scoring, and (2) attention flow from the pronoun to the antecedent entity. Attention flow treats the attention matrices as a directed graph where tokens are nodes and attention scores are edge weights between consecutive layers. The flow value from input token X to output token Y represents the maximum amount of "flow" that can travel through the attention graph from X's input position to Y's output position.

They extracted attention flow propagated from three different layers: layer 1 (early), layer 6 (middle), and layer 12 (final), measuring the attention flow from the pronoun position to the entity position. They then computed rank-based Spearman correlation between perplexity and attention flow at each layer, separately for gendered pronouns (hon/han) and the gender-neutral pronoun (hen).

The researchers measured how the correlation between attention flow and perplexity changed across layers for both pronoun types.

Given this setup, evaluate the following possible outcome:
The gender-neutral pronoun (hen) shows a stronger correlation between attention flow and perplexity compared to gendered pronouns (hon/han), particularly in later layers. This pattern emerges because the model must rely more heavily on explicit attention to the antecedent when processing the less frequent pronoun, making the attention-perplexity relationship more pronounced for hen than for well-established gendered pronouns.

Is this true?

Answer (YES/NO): YES